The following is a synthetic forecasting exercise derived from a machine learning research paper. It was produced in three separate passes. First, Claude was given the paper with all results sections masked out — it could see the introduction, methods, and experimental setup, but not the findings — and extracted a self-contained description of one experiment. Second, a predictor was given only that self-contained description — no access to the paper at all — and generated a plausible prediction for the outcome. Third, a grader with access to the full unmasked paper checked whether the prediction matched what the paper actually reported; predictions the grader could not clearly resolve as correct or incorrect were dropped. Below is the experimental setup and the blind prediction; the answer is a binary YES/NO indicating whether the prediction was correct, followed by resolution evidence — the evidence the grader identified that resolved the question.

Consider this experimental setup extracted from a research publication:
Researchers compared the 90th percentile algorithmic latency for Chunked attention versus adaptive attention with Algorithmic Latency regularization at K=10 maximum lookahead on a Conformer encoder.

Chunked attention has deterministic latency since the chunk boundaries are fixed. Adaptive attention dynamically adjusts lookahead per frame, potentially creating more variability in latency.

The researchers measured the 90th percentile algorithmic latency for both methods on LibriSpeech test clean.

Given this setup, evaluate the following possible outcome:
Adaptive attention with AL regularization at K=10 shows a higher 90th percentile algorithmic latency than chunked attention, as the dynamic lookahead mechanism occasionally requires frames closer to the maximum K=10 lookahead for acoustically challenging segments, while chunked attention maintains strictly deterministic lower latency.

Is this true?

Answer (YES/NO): YES